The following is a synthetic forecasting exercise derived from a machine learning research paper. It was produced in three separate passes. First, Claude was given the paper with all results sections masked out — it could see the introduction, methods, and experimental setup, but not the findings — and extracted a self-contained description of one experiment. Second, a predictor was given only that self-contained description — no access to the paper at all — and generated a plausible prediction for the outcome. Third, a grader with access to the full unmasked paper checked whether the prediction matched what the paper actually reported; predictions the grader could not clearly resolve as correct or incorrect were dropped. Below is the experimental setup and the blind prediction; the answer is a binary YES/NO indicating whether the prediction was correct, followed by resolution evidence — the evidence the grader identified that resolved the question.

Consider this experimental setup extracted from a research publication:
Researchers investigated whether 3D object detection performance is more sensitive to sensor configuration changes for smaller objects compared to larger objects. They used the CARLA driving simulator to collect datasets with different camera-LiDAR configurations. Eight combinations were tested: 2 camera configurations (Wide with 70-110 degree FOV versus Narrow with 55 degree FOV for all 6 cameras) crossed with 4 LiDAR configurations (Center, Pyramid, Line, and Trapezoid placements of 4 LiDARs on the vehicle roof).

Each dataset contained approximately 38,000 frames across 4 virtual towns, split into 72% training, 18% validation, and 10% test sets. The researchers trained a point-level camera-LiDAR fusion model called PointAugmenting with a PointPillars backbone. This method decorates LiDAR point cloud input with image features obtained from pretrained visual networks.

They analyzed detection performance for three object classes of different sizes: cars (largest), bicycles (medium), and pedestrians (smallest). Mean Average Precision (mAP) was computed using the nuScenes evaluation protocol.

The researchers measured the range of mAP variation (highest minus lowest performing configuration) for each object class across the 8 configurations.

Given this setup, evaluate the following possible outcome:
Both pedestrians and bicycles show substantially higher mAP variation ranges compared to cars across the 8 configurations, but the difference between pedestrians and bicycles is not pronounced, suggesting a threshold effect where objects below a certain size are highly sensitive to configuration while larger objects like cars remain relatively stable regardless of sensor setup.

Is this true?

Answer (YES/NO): NO